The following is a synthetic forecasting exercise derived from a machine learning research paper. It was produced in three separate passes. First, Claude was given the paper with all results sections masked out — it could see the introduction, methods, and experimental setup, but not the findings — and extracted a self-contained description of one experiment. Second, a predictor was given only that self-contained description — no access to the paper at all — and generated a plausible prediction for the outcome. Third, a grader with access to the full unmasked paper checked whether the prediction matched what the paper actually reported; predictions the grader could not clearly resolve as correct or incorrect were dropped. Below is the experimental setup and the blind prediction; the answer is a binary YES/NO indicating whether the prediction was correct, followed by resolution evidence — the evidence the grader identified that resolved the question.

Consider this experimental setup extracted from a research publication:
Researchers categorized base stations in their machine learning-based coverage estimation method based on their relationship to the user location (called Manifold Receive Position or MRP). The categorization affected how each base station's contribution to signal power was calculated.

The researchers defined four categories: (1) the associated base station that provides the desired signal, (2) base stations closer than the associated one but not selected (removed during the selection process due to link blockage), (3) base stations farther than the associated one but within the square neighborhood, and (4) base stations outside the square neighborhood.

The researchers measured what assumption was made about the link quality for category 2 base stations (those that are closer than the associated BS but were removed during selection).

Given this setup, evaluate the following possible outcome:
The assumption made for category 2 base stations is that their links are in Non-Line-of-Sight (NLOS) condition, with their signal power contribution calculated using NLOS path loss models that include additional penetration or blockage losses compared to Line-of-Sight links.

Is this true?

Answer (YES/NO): YES